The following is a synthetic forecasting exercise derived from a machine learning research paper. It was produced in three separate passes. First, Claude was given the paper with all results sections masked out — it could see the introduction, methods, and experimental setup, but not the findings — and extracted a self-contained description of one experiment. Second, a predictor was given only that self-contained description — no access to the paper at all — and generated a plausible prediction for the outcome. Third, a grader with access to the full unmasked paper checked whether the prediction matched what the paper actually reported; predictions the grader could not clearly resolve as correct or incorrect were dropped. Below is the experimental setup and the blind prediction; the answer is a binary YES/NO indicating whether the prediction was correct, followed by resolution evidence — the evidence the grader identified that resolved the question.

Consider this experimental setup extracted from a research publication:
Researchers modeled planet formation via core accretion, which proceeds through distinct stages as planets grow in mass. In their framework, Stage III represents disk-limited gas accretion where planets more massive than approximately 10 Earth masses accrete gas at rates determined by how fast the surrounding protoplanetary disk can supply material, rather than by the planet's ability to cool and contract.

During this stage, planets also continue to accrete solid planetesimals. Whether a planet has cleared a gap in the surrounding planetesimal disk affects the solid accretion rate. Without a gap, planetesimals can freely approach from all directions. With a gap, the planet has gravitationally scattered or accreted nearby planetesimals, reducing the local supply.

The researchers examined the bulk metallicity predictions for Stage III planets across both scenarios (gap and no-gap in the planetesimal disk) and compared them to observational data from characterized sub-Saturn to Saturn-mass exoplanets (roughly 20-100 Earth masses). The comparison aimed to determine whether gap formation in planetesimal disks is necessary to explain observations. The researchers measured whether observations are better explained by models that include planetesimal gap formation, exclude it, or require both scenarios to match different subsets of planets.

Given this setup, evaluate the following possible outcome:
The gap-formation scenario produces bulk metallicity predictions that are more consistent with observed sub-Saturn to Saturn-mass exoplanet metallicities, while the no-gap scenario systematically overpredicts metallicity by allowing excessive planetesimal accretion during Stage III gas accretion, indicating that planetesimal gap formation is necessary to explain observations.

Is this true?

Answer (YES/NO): NO